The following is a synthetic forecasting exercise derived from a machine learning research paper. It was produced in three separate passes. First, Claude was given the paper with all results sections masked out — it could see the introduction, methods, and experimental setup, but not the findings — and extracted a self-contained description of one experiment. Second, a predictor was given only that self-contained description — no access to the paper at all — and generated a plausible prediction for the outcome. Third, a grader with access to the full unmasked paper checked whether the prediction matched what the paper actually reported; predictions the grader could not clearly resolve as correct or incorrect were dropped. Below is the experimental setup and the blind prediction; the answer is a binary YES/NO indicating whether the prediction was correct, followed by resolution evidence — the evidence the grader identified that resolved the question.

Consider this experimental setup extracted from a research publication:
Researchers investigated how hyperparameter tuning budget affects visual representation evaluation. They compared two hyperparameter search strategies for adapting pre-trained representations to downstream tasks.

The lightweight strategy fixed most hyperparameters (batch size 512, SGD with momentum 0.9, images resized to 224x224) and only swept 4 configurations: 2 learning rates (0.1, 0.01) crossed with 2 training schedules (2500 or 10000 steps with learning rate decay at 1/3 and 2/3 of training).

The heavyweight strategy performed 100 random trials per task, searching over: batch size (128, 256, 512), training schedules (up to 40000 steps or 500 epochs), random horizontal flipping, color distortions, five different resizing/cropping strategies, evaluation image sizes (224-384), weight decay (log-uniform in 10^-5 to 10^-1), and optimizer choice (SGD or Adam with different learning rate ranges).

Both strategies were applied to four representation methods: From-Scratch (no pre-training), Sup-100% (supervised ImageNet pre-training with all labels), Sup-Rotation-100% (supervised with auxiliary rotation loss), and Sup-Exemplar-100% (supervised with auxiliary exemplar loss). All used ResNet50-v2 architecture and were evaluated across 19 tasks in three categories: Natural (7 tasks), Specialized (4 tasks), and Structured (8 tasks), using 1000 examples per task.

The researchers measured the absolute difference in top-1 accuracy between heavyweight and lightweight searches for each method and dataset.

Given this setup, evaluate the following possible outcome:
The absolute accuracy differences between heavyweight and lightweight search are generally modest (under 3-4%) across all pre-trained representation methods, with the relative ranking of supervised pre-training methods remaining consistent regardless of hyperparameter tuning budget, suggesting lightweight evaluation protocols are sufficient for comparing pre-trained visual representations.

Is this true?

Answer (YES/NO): NO